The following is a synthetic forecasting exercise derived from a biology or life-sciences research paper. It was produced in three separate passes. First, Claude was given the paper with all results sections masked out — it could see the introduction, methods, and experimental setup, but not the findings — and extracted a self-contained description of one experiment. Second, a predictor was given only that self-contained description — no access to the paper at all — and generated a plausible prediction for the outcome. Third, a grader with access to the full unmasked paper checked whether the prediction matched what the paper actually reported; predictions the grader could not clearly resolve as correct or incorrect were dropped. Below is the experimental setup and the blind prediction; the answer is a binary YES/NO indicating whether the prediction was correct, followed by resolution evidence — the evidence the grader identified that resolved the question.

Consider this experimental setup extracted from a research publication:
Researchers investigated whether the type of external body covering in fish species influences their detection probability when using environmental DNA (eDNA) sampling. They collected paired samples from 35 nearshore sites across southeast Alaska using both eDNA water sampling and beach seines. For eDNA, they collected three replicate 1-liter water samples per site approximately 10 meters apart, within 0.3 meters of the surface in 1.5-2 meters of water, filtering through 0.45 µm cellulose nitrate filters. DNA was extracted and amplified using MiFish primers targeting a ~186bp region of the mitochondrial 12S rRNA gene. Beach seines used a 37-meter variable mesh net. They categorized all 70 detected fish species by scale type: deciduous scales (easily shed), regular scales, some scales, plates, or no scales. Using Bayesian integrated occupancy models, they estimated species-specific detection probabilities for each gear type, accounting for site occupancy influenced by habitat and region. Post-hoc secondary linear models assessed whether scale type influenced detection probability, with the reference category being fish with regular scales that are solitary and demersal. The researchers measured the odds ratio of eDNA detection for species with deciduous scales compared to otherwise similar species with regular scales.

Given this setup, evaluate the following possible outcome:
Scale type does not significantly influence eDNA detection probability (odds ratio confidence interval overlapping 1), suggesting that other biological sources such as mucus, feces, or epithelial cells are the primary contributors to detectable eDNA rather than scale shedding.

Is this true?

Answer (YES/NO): NO